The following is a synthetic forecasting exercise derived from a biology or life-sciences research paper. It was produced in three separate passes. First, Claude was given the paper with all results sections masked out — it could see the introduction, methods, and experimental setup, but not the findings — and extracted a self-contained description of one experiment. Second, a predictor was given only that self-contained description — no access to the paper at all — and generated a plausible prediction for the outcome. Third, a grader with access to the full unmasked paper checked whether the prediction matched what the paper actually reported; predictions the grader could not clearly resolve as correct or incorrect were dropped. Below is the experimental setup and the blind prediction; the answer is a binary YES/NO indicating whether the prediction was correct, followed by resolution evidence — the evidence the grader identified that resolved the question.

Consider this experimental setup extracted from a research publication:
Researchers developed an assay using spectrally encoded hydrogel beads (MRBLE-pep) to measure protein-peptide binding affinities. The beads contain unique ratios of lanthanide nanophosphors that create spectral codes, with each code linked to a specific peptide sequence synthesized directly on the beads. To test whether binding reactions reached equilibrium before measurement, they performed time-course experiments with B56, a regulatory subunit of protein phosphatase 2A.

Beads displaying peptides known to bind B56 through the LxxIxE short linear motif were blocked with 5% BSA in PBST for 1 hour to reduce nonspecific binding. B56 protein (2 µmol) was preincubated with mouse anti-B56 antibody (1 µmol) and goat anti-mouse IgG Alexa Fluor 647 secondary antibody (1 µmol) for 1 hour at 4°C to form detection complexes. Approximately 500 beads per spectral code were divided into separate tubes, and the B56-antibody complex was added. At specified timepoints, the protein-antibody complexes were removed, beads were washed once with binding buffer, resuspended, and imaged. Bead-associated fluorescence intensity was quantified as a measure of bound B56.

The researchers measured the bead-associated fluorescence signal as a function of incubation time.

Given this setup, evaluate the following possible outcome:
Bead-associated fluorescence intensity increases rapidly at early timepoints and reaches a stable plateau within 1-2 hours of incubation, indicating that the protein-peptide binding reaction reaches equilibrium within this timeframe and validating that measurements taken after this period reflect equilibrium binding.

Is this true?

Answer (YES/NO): NO